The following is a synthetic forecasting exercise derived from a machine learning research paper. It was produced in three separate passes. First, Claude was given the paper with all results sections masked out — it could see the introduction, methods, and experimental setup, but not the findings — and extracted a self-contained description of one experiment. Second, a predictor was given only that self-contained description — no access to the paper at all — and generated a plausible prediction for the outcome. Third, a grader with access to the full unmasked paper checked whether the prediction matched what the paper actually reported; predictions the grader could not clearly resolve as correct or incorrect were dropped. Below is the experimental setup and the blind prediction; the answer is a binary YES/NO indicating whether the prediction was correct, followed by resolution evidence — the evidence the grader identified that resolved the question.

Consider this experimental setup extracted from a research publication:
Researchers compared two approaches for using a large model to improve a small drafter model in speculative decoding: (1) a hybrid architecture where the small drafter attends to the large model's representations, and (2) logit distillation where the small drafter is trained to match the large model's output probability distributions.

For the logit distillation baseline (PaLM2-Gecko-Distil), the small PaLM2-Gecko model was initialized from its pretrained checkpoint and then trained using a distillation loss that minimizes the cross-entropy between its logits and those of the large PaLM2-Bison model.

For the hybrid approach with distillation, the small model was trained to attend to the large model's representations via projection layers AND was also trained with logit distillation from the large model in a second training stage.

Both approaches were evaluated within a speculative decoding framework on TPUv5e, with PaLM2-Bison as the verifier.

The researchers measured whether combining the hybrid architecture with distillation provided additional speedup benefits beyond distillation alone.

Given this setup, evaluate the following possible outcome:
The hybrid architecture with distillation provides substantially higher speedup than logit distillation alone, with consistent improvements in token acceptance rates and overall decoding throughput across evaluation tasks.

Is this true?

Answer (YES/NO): YES